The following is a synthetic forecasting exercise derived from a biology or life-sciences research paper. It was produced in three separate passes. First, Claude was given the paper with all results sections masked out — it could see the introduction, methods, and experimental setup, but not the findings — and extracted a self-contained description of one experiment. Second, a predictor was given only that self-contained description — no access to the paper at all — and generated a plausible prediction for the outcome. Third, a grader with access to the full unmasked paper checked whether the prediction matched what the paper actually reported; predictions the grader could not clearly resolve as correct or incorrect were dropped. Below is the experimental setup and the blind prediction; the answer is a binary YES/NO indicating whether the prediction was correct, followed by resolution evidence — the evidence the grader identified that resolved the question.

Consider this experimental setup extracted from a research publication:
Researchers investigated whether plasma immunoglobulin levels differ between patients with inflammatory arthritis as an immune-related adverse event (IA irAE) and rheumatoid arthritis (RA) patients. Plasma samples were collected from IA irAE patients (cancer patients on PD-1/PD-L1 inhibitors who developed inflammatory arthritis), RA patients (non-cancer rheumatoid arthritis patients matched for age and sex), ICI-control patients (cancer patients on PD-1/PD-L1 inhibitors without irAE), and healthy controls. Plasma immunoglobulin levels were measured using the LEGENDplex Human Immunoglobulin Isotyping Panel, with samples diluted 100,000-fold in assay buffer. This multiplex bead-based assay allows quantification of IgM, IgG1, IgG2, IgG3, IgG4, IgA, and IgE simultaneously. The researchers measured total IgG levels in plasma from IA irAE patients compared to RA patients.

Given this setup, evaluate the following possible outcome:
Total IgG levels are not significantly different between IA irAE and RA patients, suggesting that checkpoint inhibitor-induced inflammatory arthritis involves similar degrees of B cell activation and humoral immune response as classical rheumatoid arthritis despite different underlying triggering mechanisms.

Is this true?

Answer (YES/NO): NO